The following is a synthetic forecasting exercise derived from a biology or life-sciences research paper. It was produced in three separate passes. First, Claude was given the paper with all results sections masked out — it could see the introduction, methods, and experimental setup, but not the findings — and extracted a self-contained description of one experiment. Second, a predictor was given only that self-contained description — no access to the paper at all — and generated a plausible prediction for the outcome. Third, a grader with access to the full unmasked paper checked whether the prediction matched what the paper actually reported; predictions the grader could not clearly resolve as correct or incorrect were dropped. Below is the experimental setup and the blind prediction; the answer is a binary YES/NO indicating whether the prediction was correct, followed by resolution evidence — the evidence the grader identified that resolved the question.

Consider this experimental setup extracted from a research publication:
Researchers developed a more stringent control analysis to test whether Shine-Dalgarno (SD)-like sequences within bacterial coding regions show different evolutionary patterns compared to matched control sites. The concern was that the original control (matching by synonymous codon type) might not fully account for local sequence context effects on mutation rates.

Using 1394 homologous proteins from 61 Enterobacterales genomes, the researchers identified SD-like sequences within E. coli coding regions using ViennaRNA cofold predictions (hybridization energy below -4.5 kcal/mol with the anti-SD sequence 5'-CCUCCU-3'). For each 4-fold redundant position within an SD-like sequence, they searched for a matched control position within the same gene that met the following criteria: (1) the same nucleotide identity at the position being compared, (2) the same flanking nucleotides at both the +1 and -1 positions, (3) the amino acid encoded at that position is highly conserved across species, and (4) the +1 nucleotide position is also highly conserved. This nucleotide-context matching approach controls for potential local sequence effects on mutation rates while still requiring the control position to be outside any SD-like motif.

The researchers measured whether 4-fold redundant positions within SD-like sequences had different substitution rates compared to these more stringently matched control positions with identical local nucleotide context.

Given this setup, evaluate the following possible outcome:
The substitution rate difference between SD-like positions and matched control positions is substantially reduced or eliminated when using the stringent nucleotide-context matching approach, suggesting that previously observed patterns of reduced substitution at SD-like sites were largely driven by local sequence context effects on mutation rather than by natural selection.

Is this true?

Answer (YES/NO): NO